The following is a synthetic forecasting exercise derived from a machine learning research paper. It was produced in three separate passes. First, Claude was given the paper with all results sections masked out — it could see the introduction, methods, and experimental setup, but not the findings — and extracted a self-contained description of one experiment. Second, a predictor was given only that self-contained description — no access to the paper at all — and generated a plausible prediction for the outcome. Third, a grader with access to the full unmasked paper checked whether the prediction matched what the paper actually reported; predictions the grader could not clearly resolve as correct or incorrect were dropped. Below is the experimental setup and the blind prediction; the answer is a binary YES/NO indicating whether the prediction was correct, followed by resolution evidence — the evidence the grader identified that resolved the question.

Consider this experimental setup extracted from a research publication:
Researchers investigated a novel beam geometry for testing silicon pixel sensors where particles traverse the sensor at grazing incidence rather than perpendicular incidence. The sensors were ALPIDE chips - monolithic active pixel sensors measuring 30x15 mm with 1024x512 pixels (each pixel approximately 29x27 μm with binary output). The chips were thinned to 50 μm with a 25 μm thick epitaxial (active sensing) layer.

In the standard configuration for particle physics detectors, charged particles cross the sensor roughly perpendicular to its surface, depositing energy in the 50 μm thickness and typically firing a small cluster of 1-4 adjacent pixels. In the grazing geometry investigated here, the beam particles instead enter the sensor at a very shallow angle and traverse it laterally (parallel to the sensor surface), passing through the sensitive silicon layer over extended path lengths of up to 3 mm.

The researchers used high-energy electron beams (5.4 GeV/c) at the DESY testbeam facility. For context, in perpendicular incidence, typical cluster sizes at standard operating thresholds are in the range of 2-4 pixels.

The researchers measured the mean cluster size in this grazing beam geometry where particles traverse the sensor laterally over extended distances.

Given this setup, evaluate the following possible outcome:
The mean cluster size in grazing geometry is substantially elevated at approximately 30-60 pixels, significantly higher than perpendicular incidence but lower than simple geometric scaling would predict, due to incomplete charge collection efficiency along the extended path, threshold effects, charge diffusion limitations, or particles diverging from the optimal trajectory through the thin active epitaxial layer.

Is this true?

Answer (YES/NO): NO